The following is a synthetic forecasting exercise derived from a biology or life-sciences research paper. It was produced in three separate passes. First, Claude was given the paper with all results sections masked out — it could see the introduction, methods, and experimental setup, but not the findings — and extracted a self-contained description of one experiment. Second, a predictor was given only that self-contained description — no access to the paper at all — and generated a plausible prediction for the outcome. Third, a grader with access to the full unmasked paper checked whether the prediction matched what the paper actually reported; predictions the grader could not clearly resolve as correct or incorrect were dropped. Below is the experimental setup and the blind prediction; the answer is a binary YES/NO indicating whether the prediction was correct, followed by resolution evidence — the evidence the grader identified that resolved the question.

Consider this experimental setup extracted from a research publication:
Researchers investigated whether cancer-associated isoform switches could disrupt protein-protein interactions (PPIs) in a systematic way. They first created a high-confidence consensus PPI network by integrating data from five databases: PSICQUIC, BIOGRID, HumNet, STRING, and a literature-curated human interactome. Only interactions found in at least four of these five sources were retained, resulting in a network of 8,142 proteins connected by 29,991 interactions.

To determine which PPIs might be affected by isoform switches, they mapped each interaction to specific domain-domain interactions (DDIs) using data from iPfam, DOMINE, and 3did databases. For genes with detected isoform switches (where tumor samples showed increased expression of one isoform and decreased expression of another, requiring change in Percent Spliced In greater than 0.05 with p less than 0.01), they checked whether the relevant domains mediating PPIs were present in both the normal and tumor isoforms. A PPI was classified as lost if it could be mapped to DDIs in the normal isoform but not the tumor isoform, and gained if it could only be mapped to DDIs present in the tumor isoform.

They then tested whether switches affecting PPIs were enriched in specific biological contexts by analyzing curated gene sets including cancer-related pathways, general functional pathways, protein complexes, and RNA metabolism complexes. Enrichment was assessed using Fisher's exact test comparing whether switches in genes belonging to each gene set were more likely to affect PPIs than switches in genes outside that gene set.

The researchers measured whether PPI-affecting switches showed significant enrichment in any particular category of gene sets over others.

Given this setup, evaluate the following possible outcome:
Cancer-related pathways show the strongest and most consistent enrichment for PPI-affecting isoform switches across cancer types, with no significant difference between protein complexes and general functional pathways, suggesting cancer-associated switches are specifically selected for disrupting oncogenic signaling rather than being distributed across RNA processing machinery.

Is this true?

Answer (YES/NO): YES